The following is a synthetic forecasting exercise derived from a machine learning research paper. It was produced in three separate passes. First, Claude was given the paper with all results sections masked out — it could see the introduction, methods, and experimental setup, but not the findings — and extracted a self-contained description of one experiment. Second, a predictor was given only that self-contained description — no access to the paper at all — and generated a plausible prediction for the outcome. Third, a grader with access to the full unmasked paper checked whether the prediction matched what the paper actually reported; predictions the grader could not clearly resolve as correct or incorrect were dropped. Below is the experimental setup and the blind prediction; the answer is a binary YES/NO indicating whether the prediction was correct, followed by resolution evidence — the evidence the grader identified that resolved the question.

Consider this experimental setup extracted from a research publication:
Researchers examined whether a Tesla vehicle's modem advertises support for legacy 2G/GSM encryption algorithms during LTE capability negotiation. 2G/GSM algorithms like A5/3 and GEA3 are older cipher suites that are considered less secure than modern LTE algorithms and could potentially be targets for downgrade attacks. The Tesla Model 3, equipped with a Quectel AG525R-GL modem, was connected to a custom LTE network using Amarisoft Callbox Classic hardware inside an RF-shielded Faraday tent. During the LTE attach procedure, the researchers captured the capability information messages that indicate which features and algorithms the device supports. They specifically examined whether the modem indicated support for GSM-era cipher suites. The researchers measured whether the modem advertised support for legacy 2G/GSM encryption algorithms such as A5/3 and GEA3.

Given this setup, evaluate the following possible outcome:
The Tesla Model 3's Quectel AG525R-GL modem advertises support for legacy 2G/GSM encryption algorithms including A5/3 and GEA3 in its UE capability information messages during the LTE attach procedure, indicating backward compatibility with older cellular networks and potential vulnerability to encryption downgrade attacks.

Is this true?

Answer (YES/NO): YES